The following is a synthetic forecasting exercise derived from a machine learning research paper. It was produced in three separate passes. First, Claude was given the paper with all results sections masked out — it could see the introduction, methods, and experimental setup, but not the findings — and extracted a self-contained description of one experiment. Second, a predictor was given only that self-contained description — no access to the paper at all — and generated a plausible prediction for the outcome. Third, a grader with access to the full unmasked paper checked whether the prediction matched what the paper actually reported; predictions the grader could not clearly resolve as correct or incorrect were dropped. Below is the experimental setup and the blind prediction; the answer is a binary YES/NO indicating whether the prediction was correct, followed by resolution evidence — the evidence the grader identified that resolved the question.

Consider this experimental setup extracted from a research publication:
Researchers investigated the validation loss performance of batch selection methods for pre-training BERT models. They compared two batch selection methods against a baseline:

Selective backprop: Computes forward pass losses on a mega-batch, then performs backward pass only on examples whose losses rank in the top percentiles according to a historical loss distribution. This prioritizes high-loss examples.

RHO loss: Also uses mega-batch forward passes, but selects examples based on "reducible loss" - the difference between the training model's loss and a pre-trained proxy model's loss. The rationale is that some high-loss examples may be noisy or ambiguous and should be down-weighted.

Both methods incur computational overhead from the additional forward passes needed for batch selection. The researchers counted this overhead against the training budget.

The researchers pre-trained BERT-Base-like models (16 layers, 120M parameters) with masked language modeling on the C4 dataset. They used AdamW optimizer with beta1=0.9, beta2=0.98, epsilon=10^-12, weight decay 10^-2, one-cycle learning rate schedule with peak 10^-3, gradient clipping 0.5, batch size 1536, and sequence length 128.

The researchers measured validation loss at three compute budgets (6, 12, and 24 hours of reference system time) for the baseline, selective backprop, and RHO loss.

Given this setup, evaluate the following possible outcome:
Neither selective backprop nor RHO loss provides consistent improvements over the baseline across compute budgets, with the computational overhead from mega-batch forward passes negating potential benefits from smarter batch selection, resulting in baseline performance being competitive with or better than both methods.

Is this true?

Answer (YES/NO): YES